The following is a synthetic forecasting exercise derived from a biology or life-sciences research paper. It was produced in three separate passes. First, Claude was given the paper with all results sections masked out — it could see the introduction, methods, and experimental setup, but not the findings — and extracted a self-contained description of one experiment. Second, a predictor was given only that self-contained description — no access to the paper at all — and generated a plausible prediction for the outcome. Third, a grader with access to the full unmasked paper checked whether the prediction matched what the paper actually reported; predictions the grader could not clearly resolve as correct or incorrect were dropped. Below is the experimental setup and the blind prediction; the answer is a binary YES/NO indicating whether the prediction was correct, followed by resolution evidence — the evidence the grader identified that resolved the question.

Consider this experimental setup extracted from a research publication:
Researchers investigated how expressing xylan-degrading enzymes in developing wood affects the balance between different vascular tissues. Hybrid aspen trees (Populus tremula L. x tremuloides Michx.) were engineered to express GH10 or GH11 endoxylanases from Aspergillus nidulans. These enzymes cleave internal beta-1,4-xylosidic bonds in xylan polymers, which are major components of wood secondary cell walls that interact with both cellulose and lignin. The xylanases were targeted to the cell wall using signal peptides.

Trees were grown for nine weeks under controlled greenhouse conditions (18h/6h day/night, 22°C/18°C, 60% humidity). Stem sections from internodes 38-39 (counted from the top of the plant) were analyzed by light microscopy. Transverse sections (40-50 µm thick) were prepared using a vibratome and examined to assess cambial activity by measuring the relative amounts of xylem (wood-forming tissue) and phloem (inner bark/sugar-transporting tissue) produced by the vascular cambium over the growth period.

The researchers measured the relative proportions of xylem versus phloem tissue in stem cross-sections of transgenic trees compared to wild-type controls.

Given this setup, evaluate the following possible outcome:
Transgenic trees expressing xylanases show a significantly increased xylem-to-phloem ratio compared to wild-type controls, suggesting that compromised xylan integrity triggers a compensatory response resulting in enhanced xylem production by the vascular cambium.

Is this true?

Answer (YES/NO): NO